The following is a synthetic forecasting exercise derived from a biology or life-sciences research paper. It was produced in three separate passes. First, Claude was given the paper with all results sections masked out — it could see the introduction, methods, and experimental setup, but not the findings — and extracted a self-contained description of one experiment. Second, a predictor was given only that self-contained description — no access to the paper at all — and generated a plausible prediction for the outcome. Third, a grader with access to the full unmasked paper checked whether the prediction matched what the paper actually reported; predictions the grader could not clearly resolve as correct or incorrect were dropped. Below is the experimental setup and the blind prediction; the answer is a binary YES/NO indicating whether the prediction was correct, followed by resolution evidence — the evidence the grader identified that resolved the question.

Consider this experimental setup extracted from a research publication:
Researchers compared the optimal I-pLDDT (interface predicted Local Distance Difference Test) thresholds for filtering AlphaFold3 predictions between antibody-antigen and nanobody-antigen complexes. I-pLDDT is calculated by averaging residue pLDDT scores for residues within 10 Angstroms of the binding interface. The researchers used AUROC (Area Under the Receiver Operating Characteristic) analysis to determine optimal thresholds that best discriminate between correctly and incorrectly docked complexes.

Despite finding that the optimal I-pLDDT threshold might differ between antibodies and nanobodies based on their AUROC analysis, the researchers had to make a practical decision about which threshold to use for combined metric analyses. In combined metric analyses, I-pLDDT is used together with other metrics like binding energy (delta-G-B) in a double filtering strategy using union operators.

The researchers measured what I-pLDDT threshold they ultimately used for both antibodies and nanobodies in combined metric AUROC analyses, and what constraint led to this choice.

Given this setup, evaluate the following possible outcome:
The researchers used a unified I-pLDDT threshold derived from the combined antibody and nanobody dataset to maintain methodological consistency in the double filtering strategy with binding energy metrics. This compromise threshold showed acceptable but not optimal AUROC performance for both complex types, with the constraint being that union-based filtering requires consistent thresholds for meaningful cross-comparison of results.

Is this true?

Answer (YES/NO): NO